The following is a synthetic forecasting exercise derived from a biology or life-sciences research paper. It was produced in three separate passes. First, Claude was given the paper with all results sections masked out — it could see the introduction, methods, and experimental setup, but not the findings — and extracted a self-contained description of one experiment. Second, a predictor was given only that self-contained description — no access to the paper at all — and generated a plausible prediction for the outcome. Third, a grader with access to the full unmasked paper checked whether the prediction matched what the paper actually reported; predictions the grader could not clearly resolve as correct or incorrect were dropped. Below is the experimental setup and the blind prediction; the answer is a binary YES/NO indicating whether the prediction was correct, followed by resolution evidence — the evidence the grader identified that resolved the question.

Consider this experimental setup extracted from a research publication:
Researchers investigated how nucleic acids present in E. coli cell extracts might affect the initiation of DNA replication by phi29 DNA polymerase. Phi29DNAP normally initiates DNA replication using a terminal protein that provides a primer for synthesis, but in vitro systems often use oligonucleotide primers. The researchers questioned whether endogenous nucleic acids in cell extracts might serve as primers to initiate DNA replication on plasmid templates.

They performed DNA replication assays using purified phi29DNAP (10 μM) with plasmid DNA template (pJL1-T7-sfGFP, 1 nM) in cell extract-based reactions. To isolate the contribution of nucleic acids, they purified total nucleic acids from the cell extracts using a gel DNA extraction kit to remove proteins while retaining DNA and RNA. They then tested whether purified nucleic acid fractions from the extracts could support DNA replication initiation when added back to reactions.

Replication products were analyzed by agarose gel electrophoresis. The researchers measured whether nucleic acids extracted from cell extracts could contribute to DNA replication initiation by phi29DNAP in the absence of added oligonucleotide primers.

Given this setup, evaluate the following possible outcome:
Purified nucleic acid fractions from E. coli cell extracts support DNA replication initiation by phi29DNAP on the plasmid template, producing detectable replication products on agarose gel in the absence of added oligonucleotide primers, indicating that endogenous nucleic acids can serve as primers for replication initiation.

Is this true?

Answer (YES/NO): YES